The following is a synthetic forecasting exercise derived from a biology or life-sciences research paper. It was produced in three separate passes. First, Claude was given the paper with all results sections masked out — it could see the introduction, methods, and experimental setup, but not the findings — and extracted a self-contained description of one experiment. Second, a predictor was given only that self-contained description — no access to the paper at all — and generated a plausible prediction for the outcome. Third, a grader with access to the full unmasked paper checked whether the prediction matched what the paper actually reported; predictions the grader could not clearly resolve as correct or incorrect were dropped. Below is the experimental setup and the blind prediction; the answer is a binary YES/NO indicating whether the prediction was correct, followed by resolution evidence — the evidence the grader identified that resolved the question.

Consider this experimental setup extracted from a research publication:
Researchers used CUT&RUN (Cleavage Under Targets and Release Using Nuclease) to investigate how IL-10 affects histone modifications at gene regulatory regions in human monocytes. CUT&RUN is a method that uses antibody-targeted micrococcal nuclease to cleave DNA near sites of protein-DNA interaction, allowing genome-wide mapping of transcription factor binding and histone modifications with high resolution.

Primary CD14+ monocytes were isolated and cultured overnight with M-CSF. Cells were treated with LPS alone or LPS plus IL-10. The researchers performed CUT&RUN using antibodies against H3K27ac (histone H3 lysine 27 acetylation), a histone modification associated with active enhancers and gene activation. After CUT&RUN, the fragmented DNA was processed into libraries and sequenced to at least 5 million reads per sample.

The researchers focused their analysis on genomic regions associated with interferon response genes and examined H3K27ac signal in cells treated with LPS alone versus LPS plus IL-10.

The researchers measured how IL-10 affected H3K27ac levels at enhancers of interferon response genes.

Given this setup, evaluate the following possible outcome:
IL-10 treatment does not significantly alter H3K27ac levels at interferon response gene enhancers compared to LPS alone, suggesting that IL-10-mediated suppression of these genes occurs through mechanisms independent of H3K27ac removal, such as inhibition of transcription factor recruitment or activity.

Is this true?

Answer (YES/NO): NO